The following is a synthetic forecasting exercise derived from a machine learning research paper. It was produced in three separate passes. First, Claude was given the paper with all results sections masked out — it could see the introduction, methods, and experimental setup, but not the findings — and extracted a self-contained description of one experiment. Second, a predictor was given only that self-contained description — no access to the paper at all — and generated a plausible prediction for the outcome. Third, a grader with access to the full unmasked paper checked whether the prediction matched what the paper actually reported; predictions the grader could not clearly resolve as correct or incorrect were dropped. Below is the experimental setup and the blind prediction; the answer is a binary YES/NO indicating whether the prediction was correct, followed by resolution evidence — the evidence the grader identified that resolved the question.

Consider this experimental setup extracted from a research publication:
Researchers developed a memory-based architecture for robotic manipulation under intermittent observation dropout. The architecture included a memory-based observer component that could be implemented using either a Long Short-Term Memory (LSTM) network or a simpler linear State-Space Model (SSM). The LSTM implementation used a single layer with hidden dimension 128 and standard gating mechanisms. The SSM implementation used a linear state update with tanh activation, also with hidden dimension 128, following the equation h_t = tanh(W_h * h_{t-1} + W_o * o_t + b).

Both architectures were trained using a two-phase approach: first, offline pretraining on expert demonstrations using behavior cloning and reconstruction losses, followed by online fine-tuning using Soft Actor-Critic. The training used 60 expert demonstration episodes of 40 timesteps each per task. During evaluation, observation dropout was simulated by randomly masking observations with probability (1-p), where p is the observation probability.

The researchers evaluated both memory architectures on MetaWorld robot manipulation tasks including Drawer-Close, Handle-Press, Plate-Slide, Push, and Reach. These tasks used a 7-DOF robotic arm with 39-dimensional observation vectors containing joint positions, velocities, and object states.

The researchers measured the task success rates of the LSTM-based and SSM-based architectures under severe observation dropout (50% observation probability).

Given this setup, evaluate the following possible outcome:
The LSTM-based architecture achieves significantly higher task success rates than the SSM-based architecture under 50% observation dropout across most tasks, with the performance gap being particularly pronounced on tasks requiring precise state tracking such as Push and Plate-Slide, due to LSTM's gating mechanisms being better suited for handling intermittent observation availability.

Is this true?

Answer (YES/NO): NO